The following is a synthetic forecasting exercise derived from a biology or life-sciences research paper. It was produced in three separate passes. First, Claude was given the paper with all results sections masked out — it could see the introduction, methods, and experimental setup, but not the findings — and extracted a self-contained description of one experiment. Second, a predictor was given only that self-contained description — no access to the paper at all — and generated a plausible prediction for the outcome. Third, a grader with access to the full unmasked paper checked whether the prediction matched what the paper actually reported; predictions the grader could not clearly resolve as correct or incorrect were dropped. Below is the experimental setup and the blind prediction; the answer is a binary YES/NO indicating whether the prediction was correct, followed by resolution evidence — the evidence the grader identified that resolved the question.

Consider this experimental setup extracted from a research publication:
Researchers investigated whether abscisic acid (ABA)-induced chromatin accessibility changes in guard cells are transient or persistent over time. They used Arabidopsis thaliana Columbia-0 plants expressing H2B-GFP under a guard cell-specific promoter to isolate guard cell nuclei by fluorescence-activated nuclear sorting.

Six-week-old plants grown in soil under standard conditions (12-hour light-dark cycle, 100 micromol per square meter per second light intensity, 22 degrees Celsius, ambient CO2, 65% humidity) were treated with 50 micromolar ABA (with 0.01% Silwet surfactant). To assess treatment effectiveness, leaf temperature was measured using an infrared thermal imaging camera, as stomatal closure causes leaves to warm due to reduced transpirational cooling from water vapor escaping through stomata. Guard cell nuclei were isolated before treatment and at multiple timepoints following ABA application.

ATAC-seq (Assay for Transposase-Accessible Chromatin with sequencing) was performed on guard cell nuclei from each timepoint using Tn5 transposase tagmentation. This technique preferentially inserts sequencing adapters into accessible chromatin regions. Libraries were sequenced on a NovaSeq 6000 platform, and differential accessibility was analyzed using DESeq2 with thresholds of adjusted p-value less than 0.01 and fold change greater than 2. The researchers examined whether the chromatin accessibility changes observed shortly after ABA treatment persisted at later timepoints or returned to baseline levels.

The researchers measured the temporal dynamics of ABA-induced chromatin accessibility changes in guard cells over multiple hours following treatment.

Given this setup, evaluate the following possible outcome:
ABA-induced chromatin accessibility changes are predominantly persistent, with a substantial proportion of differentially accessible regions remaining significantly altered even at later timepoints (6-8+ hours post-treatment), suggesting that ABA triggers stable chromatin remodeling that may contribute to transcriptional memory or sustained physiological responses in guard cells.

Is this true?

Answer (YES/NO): YES